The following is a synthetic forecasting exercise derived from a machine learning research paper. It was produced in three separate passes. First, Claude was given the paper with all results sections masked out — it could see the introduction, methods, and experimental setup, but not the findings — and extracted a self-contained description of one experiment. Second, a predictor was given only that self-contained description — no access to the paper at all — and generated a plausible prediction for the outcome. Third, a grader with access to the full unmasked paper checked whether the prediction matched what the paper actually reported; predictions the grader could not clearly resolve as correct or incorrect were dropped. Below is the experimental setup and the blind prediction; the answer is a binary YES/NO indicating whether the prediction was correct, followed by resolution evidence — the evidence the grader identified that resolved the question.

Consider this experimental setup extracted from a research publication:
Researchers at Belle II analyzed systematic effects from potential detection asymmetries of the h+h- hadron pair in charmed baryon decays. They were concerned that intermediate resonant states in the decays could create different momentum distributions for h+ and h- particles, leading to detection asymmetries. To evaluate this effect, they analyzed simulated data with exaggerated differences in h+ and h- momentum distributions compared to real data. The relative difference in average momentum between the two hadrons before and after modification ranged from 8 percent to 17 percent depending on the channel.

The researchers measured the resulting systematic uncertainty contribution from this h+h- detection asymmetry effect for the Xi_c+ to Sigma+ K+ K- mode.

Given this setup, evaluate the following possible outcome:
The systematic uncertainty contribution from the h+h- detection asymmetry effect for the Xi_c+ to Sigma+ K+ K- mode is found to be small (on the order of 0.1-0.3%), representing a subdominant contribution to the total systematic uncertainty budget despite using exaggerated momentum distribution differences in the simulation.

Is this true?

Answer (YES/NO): NO